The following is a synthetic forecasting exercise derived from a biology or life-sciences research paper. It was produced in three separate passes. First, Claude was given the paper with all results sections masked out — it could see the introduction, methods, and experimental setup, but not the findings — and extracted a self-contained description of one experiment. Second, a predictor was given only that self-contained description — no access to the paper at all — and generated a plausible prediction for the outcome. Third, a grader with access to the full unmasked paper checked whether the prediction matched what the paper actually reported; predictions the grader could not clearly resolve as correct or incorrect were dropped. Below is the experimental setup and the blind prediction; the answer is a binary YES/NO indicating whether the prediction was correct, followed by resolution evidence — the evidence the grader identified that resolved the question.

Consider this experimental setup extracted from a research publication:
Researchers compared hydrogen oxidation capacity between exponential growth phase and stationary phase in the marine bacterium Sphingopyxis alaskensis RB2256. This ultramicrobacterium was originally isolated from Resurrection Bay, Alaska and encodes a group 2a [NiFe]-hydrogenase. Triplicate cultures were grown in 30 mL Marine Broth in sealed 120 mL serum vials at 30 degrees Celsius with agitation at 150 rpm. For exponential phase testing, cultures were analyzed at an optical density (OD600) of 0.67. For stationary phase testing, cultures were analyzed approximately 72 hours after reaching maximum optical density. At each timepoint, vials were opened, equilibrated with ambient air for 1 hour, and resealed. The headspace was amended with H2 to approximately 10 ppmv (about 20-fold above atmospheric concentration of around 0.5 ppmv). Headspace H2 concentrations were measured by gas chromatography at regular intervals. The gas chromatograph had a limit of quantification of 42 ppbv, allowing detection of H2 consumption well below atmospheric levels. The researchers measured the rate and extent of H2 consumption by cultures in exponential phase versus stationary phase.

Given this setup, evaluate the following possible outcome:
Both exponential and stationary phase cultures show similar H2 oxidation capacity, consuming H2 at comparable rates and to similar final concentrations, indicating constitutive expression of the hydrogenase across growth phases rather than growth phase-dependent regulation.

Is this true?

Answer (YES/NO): NO